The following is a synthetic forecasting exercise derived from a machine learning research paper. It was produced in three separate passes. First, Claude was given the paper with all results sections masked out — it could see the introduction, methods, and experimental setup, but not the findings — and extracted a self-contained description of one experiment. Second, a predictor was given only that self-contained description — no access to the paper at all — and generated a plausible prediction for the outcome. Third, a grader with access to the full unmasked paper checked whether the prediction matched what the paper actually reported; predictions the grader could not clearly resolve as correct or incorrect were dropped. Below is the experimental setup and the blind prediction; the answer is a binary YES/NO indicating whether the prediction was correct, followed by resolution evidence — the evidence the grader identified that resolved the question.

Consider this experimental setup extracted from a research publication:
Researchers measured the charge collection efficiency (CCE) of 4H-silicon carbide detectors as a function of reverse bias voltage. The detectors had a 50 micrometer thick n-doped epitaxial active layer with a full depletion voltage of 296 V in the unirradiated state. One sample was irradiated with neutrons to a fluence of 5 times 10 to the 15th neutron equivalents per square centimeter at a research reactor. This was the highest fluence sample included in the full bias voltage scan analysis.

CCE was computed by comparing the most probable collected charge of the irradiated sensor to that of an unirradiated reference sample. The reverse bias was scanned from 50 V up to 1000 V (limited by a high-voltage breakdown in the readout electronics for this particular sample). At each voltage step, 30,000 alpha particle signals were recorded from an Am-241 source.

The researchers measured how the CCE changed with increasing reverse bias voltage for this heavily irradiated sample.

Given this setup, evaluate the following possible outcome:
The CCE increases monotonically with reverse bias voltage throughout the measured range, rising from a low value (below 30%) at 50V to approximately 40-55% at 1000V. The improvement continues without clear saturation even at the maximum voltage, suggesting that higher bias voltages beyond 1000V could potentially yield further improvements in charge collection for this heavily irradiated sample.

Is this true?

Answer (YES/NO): NO